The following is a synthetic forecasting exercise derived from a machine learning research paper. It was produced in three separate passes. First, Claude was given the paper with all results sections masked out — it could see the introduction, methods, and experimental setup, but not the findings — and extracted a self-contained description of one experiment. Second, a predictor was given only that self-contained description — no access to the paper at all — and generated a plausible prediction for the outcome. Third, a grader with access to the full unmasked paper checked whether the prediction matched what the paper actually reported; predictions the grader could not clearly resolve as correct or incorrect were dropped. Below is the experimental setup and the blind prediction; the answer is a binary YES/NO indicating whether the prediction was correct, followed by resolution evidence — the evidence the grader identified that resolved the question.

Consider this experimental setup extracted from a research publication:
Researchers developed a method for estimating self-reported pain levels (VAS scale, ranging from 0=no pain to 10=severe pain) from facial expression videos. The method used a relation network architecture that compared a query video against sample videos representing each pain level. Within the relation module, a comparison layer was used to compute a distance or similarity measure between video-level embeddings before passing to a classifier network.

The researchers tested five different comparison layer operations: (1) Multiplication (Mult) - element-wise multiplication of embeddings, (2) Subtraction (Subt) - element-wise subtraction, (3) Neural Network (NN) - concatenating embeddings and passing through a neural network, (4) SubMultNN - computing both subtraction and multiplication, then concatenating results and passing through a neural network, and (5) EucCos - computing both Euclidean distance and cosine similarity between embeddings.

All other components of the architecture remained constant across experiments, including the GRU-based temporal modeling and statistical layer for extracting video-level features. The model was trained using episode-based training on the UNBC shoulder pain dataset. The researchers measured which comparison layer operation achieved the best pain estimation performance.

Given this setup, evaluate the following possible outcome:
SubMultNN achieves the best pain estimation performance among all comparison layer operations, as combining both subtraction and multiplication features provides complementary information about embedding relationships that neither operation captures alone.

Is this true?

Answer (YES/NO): NO